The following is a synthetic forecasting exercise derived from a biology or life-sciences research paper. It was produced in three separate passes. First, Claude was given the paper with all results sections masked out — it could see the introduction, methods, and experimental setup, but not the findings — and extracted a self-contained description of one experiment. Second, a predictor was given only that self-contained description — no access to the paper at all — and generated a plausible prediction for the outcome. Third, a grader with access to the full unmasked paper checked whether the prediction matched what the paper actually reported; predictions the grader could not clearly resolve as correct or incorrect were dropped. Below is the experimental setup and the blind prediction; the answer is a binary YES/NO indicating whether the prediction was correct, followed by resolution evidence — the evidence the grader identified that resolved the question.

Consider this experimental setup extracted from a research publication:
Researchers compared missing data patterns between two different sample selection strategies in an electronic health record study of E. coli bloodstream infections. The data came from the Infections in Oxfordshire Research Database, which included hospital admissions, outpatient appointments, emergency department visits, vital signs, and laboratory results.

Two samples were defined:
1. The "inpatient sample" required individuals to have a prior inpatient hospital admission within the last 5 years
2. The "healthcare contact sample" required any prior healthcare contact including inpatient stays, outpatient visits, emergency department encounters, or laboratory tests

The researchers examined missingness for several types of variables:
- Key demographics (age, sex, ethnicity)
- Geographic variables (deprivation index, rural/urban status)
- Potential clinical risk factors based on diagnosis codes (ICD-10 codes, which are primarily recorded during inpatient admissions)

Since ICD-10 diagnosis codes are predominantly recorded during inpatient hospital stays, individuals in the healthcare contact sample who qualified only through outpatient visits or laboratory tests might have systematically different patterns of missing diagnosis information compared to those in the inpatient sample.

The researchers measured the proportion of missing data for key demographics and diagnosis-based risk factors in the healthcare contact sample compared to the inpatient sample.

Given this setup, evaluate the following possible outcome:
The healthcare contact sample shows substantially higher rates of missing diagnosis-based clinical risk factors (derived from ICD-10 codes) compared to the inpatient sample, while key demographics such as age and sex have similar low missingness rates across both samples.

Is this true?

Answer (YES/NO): YES